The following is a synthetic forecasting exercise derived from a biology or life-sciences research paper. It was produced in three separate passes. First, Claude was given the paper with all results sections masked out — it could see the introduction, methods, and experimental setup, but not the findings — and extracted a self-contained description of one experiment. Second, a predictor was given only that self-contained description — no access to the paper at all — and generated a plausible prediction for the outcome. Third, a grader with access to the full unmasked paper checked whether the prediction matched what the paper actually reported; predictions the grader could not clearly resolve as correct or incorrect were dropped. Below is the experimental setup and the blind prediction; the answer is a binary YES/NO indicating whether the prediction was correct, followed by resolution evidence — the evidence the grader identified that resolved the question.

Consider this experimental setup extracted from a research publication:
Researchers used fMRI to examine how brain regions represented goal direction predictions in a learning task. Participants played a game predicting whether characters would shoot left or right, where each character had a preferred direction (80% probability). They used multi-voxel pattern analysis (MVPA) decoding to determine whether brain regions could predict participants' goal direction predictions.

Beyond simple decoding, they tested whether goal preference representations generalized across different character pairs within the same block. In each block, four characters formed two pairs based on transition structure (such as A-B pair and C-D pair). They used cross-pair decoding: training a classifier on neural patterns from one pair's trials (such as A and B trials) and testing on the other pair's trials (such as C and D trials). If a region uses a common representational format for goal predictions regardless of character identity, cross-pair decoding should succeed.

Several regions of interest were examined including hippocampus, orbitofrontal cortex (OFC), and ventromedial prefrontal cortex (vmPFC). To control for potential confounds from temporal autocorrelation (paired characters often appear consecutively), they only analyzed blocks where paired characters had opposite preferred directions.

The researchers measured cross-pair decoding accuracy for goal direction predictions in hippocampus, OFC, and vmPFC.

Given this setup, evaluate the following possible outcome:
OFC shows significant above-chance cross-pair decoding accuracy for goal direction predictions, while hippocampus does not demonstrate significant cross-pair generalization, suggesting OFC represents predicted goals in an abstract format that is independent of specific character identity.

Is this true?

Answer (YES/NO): YES